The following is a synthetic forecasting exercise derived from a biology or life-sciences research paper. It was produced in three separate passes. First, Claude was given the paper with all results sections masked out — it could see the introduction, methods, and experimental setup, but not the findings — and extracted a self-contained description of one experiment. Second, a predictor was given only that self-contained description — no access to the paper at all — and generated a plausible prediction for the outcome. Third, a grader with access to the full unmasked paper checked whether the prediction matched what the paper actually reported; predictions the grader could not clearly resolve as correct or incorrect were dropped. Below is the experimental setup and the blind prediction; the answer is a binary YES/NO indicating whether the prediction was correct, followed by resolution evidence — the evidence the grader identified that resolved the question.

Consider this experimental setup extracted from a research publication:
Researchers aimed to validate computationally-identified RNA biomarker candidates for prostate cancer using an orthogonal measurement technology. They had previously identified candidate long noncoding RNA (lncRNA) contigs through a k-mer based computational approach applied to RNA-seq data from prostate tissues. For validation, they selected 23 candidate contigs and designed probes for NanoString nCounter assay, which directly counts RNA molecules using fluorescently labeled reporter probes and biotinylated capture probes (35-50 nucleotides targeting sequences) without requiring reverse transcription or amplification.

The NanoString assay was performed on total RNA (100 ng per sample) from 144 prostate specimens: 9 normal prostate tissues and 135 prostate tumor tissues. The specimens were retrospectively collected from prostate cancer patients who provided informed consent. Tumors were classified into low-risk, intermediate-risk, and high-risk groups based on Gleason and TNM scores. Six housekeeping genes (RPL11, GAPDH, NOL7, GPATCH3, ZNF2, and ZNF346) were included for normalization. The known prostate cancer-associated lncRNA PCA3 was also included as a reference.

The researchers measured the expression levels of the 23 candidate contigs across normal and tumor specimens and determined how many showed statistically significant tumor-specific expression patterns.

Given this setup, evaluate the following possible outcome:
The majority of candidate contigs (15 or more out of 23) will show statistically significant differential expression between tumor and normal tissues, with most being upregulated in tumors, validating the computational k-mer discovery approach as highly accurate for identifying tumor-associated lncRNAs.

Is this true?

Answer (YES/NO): YES